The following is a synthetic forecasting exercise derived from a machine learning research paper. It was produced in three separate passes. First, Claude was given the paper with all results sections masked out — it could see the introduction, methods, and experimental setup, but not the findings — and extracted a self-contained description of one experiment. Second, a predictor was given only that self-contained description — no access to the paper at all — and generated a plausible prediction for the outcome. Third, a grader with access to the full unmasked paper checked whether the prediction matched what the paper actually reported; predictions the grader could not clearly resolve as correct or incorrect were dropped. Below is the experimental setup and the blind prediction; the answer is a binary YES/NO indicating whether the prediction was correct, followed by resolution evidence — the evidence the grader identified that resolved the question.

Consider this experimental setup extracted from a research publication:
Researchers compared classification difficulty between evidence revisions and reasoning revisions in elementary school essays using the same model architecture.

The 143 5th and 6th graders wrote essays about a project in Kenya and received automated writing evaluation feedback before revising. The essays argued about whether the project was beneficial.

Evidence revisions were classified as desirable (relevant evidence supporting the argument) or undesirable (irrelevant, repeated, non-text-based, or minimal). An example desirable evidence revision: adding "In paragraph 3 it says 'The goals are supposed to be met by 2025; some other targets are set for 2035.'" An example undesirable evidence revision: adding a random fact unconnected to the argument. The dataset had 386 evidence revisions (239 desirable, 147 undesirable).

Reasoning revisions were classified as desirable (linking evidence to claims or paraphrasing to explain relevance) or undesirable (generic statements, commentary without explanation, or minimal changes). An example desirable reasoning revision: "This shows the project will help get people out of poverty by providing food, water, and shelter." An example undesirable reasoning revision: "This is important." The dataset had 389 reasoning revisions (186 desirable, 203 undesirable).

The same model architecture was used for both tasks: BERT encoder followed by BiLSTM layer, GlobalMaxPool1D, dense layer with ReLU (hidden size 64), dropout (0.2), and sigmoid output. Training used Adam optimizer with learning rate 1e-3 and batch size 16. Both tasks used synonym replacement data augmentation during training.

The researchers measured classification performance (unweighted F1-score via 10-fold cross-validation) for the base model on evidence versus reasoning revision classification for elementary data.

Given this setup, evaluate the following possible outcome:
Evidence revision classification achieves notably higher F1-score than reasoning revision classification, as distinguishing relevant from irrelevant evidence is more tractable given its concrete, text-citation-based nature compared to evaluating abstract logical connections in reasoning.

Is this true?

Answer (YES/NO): NO